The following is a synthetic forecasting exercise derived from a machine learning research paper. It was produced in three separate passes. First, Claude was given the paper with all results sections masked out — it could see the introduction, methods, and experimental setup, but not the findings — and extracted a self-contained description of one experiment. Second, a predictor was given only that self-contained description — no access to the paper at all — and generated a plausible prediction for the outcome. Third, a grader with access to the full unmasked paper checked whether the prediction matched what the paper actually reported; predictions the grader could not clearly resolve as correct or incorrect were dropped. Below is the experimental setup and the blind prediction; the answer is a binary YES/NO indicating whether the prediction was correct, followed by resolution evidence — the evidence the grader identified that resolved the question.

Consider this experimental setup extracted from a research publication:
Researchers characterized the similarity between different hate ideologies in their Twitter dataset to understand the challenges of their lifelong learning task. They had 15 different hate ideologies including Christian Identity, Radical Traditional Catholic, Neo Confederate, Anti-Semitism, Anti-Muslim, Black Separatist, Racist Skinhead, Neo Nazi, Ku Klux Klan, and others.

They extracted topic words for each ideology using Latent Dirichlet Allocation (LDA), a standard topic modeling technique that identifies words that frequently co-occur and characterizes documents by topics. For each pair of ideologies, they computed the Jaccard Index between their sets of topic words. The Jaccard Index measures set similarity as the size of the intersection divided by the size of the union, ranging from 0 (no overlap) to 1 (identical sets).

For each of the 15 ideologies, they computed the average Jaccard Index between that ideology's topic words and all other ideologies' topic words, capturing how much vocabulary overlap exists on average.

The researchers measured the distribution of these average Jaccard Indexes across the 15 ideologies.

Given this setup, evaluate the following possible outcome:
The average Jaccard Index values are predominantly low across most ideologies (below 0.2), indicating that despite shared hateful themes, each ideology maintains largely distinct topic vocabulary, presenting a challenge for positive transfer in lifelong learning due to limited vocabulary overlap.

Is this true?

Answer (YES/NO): YES